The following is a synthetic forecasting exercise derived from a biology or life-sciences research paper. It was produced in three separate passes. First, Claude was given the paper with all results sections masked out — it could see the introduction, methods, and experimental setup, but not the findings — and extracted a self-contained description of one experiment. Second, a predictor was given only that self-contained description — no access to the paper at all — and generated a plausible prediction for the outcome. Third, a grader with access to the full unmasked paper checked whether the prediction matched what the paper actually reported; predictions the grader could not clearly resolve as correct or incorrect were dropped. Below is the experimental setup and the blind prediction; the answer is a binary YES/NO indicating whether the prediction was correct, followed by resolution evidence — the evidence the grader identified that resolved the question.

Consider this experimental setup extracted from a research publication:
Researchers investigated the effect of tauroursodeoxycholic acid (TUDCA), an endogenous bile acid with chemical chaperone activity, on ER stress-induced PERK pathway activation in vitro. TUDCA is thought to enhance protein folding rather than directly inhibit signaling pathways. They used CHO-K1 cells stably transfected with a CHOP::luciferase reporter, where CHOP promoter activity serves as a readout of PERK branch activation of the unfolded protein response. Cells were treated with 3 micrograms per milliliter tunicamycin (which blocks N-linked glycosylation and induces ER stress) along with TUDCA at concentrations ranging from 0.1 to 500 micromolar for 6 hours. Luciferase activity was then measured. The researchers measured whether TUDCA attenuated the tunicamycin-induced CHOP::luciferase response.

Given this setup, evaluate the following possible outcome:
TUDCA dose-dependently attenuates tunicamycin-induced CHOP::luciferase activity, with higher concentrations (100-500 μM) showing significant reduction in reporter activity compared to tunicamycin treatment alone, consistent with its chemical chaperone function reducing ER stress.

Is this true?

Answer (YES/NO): NO